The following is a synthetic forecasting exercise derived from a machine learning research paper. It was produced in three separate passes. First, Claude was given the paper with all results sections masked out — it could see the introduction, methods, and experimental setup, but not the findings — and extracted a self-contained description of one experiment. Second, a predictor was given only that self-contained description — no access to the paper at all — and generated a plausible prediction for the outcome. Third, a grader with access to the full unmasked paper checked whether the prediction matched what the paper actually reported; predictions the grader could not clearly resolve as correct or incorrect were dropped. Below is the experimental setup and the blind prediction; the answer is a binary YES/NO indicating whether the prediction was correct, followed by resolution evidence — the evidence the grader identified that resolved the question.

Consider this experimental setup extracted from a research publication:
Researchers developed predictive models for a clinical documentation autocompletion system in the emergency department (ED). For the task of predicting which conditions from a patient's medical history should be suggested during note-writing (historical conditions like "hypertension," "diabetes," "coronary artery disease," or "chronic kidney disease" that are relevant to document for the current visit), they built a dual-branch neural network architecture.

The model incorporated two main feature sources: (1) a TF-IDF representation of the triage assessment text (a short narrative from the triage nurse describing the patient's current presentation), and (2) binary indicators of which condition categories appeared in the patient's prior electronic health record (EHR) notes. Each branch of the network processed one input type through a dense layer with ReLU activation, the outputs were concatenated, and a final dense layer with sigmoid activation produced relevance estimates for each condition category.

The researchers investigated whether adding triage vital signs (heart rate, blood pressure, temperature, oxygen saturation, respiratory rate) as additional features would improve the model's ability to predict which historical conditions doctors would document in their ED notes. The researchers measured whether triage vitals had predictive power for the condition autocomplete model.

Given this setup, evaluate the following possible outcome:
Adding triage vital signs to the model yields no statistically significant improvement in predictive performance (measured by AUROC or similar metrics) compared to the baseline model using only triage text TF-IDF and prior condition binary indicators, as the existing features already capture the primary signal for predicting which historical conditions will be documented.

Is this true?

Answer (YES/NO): YES